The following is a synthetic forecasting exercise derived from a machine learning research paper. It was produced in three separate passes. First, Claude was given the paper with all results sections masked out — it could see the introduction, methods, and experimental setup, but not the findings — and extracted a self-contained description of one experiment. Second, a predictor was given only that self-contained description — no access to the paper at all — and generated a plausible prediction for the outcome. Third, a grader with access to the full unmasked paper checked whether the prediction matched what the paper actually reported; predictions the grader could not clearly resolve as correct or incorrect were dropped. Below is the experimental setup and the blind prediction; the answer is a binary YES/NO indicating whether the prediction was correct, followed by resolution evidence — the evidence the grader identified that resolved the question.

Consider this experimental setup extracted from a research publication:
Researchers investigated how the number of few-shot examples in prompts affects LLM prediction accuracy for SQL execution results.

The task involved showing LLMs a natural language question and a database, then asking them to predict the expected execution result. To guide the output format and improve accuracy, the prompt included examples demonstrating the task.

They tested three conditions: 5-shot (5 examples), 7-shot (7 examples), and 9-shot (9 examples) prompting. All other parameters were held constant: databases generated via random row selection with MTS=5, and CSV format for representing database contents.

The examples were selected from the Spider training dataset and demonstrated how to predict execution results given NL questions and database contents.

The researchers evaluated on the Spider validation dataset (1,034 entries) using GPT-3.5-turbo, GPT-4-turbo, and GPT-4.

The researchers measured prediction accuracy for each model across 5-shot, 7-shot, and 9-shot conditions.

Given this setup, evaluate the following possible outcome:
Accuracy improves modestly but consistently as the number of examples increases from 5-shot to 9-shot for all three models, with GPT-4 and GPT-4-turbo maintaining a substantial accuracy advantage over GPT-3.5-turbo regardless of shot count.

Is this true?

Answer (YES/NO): NO